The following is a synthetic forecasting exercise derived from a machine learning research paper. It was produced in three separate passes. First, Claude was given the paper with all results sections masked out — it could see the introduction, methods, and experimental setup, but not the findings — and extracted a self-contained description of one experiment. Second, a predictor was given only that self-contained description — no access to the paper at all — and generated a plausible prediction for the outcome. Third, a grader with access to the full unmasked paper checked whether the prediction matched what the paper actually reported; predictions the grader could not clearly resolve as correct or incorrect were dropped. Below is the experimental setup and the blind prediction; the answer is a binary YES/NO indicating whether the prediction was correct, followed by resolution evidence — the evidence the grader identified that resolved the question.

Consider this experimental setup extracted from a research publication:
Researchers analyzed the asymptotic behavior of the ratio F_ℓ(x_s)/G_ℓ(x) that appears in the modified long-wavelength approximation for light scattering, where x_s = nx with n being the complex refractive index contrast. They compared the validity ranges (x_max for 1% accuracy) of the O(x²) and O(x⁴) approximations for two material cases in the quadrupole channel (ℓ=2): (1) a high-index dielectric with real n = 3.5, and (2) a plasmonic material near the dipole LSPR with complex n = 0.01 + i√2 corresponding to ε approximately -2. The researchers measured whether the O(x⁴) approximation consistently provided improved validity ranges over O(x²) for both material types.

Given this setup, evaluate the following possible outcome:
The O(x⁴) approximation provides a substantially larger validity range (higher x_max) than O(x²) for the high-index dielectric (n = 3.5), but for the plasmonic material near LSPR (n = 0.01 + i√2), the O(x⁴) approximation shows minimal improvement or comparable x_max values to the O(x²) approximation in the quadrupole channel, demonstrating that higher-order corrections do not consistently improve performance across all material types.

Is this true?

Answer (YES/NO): NO